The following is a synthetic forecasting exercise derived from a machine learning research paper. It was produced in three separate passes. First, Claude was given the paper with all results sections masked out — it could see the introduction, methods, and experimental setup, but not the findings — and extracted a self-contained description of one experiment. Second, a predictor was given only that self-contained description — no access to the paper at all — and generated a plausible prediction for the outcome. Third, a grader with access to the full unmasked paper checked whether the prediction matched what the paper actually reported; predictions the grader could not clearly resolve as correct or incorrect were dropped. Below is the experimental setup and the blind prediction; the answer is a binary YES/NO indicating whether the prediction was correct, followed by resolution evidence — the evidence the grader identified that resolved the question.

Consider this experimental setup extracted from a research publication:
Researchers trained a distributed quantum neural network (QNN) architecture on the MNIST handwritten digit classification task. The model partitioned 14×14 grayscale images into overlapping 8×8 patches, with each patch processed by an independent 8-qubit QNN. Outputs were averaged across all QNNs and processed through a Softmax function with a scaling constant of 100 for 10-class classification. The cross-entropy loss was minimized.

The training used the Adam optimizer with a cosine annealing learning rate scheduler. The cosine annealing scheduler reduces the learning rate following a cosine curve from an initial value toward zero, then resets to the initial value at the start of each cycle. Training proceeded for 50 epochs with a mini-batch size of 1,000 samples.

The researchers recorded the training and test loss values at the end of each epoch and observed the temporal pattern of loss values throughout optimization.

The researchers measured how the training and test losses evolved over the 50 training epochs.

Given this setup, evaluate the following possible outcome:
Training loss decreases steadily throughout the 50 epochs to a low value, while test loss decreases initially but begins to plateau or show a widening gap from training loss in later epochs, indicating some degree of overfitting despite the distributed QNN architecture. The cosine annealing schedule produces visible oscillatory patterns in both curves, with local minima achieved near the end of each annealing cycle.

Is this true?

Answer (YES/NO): NO